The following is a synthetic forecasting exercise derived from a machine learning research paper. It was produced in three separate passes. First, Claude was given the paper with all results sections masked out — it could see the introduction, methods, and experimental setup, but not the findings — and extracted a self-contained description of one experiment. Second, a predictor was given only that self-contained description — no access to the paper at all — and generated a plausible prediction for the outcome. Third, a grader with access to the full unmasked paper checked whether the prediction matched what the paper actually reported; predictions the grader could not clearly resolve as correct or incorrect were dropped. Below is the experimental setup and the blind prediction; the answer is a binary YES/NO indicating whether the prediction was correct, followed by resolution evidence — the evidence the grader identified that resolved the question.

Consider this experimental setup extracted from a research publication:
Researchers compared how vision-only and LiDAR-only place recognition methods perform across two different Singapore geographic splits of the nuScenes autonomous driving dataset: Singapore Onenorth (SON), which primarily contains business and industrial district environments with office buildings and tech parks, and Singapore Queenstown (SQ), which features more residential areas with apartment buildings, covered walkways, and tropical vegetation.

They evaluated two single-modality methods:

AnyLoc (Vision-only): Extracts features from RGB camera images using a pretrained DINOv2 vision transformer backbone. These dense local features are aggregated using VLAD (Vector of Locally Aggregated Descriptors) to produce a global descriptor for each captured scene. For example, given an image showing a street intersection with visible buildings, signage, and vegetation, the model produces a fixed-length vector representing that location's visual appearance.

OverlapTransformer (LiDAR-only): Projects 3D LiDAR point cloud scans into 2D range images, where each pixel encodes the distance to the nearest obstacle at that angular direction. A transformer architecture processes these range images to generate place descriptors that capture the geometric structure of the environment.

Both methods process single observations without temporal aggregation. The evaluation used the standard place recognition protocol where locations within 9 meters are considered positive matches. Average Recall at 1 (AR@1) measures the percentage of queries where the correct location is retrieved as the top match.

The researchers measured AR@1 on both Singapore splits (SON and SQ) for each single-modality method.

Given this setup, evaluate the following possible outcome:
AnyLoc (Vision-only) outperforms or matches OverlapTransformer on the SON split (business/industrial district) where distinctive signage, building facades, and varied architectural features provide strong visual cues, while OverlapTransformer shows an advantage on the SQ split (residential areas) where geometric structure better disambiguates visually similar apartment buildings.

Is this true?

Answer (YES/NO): YES